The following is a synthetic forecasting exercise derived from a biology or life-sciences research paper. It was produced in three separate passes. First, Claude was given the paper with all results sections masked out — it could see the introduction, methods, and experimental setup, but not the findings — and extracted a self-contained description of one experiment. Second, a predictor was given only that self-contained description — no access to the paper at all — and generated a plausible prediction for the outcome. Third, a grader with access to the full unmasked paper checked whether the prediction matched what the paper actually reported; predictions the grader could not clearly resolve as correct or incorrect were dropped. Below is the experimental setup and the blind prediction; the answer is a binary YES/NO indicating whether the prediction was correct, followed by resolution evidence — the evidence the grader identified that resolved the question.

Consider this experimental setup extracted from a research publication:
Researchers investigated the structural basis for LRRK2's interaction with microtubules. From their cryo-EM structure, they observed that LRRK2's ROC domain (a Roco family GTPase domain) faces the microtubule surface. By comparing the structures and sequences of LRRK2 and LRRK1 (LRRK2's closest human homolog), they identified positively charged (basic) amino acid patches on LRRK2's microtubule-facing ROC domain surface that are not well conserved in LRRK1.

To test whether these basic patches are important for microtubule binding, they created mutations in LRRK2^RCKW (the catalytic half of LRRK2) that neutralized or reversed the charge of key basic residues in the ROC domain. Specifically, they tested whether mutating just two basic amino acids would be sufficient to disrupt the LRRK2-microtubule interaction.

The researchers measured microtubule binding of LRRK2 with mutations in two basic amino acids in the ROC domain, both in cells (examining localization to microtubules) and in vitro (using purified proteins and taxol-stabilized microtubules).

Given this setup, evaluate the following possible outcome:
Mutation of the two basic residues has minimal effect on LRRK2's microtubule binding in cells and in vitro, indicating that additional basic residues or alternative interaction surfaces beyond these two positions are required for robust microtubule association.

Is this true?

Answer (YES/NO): NO